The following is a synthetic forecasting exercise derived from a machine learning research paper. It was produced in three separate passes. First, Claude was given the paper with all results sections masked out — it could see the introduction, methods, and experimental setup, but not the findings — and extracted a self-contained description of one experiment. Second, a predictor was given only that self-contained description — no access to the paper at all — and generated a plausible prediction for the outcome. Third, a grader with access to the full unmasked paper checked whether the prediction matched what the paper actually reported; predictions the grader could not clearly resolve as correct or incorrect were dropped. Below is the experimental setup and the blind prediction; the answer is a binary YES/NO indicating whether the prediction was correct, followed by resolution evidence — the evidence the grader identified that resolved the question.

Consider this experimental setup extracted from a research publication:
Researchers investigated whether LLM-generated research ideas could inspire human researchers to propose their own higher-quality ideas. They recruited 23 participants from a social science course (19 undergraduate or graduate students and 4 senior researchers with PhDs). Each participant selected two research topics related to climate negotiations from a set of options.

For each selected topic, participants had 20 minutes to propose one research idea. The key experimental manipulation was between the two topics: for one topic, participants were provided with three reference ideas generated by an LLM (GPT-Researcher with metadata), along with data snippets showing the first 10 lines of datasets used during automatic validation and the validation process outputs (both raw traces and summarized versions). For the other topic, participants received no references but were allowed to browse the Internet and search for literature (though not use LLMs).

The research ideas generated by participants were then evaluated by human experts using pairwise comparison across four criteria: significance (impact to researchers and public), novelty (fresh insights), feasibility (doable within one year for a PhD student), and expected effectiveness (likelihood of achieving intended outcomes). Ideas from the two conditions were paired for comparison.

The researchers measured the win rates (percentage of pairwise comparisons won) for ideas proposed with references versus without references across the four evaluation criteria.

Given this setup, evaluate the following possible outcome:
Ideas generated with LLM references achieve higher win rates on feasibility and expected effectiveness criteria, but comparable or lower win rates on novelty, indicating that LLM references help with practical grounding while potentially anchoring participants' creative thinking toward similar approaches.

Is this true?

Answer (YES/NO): NO